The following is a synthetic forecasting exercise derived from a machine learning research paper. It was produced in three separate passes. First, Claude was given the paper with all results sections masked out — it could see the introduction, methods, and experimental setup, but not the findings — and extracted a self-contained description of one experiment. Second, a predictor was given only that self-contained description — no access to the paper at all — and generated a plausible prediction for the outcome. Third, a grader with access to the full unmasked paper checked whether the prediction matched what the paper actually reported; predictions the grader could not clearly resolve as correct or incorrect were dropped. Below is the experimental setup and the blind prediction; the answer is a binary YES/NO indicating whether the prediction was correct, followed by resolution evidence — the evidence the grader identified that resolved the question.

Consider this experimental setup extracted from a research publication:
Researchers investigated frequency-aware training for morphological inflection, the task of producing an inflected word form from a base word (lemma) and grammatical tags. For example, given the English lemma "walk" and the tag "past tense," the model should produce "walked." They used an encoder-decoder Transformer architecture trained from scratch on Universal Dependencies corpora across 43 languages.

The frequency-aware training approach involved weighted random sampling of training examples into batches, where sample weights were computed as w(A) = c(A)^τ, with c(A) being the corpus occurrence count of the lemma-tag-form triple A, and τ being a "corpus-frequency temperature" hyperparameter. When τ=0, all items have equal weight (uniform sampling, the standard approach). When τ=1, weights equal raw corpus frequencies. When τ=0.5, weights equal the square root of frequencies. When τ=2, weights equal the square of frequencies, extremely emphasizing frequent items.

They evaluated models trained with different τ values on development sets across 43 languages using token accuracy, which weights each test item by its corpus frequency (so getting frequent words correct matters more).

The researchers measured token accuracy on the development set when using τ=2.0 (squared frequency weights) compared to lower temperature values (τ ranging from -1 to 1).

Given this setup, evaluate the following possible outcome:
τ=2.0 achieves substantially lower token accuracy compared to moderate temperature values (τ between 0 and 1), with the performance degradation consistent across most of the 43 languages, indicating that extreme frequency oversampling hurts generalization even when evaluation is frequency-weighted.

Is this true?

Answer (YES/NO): YES